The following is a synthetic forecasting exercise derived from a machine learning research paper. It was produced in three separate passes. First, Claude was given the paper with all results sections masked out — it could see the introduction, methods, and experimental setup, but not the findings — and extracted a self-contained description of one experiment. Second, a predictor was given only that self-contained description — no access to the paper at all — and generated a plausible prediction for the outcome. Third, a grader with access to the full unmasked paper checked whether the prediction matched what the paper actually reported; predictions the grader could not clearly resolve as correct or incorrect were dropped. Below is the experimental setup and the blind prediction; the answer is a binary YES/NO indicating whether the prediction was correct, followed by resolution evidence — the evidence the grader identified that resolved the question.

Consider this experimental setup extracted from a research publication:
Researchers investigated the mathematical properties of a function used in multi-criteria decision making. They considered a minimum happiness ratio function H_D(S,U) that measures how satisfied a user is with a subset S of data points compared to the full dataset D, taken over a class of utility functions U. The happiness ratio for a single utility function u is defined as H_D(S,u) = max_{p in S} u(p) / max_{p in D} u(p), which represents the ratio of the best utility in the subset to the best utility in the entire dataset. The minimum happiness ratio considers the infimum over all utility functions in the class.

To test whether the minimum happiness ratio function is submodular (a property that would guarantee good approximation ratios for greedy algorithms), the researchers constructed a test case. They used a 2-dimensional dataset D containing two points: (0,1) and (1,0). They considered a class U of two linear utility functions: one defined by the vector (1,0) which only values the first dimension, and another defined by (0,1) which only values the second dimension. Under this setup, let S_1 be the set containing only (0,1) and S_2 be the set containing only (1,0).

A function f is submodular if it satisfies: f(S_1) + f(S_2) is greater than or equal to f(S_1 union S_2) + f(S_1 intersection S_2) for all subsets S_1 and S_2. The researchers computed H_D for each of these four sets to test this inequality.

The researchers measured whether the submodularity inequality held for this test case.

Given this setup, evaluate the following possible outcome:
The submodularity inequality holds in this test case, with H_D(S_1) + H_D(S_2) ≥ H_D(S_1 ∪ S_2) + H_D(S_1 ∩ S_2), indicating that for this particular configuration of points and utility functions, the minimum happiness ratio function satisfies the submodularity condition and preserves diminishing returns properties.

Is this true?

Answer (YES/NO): NO